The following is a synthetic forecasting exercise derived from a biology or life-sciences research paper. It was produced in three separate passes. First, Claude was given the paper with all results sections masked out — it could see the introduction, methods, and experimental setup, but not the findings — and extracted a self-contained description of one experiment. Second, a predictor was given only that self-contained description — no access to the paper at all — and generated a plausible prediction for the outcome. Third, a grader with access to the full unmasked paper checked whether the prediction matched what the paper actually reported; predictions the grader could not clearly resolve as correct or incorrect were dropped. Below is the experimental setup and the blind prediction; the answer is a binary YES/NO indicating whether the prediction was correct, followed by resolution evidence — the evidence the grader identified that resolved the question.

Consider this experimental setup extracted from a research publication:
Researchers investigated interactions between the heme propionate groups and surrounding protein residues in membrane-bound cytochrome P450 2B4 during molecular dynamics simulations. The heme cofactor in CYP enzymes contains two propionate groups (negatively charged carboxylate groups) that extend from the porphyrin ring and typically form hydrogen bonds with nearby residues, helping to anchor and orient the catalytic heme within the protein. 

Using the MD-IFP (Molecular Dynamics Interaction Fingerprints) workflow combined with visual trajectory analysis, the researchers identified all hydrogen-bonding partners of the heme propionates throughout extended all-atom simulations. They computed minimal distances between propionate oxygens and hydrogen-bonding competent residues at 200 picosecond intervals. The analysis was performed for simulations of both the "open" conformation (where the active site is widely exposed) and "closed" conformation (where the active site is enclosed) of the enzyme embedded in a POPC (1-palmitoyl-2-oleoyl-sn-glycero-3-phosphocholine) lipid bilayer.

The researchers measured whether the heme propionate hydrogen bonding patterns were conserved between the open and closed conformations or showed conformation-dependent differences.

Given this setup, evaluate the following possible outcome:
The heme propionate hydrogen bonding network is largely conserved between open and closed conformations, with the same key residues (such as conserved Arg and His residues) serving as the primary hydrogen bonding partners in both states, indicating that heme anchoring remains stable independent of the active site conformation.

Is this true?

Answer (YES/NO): NO